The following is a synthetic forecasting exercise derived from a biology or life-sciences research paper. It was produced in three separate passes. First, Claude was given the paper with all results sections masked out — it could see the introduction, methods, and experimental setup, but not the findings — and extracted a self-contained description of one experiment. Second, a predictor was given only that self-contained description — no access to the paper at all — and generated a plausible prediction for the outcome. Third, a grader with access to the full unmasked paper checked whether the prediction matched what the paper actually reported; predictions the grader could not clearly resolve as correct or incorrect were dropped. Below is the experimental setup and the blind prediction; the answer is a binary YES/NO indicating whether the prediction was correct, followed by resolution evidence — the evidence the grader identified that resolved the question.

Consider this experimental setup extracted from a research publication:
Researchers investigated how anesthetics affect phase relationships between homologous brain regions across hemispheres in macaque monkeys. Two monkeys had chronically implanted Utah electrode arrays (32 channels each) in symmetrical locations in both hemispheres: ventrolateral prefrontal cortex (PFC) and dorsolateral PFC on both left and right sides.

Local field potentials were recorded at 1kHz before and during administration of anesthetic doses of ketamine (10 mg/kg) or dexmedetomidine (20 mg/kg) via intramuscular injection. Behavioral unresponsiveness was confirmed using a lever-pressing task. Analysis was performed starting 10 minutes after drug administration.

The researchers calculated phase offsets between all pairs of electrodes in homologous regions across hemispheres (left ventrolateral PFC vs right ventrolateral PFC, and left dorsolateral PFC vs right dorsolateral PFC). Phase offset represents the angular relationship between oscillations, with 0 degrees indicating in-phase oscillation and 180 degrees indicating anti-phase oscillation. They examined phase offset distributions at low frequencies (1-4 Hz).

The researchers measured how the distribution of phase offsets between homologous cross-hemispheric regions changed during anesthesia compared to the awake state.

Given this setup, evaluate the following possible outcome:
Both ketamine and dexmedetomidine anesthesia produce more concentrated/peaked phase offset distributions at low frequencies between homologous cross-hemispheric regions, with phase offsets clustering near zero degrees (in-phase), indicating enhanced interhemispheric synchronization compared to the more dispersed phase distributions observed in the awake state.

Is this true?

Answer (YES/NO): YES